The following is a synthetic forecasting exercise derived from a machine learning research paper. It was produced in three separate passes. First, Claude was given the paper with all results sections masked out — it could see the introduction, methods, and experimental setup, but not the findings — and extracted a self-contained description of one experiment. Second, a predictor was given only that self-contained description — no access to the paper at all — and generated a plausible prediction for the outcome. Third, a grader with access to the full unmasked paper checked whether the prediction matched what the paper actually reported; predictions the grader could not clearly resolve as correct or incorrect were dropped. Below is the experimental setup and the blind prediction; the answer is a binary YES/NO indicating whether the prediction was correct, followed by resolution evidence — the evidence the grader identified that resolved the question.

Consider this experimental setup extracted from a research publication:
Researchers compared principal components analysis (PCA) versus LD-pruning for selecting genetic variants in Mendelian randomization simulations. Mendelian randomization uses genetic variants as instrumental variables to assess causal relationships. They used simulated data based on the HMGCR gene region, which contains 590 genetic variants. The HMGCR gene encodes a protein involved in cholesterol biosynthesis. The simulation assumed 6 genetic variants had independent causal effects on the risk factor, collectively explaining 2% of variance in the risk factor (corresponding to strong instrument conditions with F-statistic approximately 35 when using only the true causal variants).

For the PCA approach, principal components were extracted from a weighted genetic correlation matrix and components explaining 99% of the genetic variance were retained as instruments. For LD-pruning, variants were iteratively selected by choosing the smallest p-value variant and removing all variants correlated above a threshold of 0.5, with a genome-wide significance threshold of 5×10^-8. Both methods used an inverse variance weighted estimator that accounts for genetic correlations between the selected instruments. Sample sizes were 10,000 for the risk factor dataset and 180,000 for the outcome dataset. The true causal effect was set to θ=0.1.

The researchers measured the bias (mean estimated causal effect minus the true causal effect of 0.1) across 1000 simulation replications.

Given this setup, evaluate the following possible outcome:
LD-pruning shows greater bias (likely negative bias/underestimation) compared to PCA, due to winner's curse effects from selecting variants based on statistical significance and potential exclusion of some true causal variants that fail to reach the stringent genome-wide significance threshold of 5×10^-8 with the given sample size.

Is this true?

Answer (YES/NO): NO